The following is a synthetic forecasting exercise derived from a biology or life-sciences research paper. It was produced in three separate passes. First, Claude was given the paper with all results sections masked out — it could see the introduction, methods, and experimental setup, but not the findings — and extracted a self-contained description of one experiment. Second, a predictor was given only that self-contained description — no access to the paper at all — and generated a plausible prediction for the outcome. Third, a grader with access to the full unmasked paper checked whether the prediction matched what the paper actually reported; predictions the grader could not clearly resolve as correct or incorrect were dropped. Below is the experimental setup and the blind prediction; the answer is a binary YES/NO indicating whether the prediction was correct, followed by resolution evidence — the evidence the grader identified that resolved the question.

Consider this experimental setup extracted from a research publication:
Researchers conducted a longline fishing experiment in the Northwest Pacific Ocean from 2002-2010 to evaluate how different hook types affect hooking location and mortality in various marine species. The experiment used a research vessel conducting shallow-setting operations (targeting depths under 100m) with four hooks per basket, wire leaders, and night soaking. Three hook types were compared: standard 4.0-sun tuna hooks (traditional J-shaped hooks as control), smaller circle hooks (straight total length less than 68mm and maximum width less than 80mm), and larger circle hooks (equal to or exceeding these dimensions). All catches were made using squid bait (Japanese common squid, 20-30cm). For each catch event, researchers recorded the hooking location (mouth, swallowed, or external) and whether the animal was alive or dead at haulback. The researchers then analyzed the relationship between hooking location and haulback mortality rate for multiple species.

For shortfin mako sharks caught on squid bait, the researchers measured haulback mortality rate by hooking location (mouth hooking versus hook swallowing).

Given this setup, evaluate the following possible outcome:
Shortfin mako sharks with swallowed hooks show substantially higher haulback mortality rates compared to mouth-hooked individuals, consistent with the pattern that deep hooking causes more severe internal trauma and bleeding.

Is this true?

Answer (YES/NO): NO